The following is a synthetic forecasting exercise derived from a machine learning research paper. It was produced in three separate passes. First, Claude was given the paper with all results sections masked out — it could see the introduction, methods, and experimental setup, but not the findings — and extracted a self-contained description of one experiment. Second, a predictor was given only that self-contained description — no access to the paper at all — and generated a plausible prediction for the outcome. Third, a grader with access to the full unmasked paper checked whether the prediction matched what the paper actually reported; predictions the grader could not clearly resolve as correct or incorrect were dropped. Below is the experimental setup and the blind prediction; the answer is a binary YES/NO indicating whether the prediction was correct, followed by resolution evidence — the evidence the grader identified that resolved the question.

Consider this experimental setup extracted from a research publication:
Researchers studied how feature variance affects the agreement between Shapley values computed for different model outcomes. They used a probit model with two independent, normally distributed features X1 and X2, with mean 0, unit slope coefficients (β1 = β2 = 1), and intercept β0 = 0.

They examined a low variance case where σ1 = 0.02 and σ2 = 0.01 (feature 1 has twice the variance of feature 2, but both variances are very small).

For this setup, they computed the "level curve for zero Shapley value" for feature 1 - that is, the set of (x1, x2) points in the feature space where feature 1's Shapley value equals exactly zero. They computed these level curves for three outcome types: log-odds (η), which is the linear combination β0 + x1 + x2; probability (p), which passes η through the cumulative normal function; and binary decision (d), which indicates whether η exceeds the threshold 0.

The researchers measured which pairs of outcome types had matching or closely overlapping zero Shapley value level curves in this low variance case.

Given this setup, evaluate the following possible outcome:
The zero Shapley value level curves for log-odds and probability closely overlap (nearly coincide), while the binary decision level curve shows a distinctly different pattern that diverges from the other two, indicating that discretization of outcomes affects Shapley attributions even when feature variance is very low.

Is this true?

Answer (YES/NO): YES